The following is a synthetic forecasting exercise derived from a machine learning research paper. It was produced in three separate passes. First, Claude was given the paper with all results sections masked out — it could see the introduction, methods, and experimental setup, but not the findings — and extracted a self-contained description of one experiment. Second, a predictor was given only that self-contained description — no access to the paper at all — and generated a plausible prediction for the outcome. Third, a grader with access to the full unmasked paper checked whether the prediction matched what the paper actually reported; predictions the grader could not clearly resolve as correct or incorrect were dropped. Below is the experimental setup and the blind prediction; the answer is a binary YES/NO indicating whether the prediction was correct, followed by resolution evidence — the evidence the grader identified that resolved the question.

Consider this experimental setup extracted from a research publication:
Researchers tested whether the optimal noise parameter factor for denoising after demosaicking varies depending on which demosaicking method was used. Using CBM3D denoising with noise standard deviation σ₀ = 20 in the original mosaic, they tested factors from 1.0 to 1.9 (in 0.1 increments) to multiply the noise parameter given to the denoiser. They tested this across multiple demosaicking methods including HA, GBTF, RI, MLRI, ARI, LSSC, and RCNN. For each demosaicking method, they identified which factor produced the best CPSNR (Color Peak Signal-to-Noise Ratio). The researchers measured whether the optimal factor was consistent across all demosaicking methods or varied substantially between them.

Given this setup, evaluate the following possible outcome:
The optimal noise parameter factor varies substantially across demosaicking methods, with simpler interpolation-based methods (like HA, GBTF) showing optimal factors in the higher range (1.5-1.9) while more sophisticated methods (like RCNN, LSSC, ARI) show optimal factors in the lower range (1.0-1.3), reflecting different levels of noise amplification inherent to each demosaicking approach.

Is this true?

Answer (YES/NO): NO